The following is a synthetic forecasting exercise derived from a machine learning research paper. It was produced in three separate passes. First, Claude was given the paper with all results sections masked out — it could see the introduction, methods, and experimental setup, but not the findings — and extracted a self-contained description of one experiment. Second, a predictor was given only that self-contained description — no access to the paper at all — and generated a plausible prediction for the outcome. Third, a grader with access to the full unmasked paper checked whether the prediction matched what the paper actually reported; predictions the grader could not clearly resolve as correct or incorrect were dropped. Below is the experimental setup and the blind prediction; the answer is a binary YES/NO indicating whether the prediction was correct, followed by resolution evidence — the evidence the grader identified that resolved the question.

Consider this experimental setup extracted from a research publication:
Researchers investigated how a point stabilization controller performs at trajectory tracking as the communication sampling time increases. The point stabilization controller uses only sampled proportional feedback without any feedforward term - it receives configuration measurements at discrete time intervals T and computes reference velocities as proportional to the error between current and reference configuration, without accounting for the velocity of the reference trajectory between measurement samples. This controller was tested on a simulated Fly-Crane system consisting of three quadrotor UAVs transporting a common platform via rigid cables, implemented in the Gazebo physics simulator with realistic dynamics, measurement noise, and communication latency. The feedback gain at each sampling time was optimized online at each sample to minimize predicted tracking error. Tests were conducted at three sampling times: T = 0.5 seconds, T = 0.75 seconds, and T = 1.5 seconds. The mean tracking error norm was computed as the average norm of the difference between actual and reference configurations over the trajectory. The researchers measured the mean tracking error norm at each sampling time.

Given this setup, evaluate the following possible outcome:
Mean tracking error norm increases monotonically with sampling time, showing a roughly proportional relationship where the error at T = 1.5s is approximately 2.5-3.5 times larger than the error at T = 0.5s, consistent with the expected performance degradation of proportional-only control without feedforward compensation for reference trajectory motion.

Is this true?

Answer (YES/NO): NO